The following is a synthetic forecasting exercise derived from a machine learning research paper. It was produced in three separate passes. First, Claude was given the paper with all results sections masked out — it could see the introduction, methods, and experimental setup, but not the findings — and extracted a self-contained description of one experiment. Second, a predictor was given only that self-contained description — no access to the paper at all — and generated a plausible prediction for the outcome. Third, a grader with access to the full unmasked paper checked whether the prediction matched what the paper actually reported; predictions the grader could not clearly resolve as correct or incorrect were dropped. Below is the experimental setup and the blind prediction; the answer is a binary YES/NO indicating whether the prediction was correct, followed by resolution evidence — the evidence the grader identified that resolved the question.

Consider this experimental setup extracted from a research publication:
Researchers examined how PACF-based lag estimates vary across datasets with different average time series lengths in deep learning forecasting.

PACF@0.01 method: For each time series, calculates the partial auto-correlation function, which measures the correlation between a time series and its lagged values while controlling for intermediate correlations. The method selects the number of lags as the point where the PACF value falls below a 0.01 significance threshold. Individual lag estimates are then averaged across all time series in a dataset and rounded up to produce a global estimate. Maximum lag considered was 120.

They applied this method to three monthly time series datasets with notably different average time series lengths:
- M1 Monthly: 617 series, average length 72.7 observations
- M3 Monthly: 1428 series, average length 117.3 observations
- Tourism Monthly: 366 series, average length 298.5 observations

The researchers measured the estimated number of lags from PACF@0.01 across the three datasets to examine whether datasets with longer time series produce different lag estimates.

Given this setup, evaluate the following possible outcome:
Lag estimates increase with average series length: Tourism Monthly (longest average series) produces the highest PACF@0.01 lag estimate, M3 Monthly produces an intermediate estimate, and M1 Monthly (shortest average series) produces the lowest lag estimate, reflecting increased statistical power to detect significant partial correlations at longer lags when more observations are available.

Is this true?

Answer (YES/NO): YES